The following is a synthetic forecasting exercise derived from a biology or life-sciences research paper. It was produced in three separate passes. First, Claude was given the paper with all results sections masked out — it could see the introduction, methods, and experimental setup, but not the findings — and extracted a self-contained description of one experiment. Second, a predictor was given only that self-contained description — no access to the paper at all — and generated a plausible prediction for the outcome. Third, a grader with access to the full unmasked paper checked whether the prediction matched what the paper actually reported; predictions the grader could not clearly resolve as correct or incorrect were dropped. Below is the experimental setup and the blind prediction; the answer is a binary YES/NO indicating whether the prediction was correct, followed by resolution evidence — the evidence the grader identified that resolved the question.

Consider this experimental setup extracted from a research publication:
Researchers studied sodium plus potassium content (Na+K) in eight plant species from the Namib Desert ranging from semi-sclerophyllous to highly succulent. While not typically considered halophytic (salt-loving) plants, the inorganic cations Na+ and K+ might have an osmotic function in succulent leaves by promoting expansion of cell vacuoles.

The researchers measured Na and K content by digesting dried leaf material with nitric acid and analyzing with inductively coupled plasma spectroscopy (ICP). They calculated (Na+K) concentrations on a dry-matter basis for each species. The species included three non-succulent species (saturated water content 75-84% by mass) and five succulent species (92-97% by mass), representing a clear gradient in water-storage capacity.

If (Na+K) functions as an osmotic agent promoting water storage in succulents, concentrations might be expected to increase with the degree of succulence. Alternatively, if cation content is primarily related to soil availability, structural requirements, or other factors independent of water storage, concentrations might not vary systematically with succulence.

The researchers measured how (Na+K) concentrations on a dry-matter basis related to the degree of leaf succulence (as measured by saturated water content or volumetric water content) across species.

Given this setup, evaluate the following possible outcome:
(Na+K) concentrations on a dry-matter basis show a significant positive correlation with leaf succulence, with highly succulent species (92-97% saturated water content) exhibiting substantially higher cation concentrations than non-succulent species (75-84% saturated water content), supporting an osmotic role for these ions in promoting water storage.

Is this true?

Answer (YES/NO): NO